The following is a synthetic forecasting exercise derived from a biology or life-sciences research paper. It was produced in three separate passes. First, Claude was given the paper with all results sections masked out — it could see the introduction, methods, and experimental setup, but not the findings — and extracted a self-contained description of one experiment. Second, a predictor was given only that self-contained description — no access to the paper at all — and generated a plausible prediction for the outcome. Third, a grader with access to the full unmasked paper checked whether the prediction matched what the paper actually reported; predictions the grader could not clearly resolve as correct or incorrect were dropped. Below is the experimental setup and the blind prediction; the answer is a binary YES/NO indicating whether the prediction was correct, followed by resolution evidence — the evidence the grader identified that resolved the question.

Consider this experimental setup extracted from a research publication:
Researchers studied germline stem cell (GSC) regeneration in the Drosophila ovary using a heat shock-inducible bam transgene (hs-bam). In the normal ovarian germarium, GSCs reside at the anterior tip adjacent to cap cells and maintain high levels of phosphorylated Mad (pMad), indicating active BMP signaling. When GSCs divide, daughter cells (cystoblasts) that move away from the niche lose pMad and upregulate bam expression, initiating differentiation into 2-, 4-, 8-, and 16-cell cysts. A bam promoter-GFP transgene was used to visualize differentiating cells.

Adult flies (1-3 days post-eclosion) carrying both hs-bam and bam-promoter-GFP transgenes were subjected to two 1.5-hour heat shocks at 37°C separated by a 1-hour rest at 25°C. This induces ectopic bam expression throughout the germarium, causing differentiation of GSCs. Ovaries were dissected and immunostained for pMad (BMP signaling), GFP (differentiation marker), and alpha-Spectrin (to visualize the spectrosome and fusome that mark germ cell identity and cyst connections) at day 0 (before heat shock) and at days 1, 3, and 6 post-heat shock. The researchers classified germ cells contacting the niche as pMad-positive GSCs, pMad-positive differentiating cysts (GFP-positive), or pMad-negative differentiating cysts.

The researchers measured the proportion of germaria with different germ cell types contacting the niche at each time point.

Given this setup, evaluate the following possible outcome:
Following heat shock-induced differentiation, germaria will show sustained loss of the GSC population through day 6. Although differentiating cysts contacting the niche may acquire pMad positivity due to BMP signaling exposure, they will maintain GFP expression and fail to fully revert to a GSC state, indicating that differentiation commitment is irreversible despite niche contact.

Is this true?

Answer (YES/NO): NO